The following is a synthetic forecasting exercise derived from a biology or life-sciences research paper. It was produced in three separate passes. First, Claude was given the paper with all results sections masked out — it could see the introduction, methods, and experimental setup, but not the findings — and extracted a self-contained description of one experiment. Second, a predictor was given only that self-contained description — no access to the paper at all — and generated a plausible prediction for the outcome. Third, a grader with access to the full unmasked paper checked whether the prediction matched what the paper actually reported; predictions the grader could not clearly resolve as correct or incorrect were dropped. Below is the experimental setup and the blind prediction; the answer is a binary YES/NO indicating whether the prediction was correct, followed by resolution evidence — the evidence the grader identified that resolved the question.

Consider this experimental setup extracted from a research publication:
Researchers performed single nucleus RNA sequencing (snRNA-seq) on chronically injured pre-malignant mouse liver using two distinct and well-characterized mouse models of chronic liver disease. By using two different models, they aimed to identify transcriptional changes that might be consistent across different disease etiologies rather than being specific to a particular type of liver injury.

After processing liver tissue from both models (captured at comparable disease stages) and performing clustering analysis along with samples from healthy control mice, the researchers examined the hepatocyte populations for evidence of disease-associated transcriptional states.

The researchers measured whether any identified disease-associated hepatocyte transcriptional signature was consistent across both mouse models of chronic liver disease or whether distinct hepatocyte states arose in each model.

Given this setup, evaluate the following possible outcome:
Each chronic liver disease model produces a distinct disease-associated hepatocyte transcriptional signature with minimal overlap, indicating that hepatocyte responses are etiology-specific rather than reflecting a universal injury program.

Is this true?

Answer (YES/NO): NO